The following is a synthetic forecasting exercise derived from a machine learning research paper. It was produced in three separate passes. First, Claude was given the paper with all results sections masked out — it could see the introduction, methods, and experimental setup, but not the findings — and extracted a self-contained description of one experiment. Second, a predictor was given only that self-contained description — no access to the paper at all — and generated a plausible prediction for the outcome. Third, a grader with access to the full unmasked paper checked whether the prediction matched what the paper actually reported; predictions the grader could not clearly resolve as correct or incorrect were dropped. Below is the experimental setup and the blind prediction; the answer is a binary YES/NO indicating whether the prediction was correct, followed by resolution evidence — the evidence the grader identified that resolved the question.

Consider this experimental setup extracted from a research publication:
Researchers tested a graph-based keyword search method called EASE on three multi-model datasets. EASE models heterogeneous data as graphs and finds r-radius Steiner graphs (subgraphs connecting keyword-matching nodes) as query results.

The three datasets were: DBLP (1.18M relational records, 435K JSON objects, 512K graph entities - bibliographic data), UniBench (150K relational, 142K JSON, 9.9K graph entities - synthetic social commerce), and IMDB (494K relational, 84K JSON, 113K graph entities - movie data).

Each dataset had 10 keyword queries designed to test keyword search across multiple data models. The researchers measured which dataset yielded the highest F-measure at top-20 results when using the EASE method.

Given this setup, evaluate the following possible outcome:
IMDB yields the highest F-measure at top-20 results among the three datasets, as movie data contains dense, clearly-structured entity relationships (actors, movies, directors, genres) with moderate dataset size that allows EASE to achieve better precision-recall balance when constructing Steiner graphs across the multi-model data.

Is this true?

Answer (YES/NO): YES